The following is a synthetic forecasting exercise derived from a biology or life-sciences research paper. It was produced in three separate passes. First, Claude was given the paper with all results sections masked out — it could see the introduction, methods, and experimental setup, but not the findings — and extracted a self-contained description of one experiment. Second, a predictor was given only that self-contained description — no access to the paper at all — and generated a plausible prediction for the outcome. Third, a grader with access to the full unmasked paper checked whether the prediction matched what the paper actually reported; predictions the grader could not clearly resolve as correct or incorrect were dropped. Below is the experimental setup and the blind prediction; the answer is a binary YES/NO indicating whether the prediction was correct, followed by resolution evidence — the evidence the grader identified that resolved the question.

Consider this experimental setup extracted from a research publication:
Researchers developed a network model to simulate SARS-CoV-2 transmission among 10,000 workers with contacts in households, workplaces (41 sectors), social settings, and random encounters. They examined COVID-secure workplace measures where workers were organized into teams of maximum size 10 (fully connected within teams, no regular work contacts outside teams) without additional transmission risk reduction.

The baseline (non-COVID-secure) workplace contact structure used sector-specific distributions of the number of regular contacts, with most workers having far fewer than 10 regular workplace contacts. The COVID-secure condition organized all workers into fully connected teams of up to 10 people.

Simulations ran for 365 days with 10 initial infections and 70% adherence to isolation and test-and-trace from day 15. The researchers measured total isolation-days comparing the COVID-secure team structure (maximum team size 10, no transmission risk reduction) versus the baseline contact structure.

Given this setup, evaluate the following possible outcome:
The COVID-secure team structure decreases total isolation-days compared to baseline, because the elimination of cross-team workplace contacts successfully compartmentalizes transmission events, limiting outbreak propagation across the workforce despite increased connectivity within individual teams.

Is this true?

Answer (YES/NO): NO